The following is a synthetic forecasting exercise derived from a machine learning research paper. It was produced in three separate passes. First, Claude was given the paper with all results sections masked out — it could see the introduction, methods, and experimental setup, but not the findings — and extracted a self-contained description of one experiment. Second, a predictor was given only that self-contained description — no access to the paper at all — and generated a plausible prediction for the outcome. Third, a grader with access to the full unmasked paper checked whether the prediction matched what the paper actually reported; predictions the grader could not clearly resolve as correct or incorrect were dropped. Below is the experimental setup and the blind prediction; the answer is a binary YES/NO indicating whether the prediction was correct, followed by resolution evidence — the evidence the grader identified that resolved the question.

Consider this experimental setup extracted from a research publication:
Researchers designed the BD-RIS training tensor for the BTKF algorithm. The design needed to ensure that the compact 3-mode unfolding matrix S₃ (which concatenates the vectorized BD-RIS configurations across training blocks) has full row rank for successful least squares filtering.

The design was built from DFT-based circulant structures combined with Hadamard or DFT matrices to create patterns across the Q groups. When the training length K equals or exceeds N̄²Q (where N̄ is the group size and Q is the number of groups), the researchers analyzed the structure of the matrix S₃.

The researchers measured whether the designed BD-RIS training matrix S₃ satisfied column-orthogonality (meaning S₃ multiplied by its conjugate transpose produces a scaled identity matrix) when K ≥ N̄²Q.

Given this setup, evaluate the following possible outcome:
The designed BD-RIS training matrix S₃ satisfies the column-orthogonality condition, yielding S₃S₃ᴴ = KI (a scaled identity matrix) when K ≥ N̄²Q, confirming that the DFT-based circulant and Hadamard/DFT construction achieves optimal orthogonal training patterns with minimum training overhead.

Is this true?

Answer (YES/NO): NO